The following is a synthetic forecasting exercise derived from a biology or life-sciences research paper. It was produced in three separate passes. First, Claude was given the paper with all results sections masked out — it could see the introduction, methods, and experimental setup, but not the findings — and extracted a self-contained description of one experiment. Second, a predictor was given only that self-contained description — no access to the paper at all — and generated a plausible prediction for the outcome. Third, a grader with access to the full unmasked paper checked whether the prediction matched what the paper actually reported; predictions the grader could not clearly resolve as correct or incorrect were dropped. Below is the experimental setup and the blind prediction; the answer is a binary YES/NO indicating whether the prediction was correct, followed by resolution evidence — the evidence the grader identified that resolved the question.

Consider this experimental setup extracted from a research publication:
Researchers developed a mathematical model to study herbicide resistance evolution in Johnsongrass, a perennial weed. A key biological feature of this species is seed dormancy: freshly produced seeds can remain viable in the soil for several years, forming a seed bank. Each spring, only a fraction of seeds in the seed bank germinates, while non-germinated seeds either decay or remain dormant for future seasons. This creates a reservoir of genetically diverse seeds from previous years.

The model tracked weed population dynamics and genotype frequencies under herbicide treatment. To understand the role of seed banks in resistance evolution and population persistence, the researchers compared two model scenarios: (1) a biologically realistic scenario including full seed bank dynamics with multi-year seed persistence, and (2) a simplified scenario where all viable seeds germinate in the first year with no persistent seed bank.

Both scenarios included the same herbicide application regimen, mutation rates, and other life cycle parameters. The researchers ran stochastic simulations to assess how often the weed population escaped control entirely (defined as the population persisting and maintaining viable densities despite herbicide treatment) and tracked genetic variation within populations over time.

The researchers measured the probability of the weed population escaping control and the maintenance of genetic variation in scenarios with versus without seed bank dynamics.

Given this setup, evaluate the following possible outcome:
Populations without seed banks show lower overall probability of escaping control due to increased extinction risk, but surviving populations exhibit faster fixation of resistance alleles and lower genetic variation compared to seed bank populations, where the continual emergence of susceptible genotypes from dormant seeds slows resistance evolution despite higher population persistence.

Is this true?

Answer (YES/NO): YES